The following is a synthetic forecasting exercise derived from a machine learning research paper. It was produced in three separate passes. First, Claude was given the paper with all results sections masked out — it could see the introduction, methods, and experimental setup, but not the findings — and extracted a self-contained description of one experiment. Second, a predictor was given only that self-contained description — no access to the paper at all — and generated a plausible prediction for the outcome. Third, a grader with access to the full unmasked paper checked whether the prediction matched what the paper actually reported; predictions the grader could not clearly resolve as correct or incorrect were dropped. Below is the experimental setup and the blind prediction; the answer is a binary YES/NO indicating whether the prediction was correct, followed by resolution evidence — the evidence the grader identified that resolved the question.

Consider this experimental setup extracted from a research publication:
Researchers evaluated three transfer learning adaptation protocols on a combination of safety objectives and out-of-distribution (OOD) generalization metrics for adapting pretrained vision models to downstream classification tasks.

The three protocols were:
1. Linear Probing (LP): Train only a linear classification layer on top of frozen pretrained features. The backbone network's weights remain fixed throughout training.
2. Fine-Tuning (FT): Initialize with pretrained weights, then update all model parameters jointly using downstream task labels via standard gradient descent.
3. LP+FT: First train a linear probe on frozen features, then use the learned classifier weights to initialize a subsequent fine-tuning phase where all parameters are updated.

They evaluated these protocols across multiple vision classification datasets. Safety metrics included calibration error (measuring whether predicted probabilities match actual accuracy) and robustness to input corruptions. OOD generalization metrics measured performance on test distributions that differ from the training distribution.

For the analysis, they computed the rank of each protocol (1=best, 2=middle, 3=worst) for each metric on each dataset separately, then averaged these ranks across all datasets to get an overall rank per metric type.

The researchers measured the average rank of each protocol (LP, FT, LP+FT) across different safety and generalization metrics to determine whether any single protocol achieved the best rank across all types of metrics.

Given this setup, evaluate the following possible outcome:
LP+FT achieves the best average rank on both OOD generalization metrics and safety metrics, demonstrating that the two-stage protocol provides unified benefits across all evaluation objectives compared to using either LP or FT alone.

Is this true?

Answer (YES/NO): NO